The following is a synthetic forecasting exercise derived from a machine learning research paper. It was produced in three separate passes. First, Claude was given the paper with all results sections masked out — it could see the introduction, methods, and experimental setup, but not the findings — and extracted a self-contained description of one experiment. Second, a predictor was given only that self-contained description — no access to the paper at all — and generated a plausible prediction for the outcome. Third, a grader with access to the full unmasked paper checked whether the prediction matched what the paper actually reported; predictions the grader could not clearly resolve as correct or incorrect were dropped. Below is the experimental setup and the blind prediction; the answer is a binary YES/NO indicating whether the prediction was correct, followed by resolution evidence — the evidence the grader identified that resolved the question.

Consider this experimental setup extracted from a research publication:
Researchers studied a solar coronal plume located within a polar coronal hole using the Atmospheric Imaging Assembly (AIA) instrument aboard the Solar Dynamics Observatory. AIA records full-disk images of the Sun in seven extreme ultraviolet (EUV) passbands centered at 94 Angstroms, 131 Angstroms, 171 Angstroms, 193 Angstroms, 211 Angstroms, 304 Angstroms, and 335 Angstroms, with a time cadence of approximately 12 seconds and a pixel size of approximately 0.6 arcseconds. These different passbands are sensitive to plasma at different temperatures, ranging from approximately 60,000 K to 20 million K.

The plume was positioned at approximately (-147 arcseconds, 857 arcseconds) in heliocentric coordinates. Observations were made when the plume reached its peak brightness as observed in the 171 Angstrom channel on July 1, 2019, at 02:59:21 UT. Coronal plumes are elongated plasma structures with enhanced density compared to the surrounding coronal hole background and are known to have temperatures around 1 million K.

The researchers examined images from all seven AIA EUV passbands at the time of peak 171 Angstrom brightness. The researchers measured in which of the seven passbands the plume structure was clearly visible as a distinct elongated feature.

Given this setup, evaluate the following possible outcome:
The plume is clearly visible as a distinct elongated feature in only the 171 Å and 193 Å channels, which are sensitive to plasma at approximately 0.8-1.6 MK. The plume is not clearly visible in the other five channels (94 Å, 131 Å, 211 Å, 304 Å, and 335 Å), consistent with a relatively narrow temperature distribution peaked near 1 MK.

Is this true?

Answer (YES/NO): NO